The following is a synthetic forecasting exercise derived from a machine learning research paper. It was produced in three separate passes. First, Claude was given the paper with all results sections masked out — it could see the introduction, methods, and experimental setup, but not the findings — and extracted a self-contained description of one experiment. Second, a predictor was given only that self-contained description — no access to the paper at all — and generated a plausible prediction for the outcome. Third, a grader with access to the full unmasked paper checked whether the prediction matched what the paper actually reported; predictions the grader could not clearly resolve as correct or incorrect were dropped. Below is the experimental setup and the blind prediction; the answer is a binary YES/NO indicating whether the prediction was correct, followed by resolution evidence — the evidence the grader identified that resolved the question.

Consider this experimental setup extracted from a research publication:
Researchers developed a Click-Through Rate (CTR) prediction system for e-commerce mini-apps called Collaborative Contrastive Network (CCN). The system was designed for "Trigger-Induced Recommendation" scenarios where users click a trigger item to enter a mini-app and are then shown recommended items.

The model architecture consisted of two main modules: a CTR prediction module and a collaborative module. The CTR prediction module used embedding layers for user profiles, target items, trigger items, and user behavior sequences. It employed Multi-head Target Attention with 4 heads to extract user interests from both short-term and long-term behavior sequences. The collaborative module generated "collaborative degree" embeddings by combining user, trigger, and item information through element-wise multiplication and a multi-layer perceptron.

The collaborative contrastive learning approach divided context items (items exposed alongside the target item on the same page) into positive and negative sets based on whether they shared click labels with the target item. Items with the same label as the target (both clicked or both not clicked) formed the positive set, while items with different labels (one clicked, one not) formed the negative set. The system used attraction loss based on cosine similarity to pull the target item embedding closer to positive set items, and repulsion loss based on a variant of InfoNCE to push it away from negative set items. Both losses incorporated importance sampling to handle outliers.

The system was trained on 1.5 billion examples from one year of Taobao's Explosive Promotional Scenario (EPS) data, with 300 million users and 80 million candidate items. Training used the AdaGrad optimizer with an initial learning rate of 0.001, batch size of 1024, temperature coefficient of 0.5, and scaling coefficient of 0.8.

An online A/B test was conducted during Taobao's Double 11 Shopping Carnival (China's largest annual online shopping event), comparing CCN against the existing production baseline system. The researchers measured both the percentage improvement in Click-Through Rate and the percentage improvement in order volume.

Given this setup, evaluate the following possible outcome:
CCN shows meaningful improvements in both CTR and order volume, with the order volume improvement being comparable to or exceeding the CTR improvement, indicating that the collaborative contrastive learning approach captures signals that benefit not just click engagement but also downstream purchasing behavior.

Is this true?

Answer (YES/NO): YES